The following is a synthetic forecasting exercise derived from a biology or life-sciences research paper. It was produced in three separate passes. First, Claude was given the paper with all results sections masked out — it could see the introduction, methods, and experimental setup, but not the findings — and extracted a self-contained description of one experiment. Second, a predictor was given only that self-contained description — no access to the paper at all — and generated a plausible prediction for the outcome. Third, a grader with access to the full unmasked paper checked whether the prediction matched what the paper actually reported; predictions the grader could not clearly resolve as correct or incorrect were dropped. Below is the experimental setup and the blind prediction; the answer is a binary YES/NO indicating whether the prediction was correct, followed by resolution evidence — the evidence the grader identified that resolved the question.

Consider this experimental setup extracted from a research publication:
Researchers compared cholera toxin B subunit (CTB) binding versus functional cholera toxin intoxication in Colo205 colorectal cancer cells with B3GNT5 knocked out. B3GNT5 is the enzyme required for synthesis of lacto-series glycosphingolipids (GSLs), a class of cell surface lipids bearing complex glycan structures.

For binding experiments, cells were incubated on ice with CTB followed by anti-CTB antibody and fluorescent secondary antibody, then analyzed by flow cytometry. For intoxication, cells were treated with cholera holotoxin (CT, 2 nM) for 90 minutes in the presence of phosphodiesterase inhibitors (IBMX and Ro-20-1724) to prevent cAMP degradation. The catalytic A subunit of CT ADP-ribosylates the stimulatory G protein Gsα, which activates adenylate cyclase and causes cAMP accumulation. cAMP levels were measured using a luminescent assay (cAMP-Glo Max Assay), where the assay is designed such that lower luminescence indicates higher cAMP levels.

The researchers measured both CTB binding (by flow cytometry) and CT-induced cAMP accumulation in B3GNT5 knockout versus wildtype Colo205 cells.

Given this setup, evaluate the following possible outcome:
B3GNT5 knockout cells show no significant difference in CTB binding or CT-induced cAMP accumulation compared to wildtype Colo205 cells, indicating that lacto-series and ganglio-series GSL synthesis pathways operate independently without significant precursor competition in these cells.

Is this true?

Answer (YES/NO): NO